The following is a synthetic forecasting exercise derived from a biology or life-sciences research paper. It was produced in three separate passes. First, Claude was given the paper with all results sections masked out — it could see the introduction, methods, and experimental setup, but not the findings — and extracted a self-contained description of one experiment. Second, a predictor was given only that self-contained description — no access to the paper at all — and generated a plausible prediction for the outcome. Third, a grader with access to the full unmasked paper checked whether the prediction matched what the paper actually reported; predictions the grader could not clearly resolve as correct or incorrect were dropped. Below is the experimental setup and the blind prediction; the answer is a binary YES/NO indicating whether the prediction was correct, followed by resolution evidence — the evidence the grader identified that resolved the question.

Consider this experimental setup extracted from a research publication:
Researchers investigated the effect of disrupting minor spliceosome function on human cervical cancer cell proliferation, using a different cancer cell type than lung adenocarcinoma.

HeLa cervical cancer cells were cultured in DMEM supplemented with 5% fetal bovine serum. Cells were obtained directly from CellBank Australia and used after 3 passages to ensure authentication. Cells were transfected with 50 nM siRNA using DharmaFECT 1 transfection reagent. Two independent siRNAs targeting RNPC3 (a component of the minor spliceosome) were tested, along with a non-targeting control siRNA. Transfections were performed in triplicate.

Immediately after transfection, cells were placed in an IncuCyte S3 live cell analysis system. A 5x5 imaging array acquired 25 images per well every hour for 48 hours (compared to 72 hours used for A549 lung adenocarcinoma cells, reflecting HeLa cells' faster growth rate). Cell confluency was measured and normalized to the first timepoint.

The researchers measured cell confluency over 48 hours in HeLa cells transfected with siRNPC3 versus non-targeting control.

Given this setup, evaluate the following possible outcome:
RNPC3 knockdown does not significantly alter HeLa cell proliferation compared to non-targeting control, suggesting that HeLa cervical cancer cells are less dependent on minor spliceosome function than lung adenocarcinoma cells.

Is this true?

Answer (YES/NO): NO